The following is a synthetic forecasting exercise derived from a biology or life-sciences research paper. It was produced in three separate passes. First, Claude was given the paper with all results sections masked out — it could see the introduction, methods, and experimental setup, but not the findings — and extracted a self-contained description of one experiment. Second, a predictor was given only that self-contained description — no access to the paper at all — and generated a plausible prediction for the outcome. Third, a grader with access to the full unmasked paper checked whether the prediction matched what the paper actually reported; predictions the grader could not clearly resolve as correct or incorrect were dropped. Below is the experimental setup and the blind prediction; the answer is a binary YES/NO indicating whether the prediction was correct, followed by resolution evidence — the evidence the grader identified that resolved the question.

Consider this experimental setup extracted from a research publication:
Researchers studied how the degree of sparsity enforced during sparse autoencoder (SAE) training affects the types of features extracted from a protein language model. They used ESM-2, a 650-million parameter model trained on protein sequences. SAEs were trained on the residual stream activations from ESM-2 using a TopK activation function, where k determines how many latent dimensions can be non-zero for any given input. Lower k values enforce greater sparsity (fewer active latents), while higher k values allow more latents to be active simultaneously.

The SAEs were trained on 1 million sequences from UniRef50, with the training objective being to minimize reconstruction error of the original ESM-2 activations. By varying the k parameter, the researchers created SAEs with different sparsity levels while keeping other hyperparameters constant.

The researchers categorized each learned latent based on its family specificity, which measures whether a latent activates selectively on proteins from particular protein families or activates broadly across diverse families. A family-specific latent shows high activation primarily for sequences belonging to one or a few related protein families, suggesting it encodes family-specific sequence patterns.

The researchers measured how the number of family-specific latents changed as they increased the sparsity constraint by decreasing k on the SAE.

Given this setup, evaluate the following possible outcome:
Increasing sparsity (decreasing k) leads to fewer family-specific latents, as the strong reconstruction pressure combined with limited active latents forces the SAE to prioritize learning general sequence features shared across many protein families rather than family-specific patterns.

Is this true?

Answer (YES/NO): NO